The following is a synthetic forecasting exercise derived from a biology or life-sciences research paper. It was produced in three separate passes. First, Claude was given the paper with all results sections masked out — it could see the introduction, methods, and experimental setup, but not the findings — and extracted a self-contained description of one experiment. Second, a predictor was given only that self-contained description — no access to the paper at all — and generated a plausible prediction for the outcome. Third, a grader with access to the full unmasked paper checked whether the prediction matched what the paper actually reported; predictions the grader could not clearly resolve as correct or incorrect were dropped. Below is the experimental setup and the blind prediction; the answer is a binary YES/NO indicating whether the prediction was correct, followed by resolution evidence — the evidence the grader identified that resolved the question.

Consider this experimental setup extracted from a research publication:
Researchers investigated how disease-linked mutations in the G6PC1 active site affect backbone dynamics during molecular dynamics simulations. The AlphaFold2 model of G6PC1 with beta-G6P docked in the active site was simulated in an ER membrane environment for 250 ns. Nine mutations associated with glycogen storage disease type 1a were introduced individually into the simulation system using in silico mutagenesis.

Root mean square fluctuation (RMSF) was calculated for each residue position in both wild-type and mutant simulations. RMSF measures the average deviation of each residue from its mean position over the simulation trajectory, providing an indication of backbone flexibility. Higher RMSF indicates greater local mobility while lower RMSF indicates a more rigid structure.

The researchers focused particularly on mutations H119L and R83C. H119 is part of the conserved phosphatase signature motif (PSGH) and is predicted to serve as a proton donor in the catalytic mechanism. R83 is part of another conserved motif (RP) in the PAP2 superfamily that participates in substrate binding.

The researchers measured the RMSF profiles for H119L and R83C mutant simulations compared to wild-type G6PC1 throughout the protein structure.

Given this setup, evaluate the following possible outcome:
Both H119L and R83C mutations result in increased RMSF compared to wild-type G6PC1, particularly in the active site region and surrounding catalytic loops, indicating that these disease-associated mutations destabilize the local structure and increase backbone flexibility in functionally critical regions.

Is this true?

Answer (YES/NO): NO